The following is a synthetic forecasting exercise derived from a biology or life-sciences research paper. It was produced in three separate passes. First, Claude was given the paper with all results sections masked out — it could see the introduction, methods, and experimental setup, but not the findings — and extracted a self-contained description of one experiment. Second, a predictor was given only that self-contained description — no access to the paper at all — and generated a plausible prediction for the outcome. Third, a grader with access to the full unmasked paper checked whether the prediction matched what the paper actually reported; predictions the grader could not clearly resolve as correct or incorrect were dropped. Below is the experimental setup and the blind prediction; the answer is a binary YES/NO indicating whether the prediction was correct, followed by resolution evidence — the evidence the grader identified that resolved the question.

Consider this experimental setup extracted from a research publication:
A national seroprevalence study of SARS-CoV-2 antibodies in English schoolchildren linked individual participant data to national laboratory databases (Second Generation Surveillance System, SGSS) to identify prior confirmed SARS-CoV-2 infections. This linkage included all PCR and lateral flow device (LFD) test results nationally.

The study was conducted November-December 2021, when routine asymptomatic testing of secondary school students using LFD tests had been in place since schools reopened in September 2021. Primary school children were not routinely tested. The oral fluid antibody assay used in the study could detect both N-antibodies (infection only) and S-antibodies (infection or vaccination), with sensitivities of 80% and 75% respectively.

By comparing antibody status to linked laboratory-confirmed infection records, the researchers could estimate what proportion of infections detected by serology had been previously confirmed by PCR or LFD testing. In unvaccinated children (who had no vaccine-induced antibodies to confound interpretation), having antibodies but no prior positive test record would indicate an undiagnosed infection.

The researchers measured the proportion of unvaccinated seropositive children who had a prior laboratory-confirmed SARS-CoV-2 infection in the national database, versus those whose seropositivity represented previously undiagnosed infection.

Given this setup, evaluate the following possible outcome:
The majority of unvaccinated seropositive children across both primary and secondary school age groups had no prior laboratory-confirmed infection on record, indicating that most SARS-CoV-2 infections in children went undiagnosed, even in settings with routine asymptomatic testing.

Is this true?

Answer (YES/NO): YES